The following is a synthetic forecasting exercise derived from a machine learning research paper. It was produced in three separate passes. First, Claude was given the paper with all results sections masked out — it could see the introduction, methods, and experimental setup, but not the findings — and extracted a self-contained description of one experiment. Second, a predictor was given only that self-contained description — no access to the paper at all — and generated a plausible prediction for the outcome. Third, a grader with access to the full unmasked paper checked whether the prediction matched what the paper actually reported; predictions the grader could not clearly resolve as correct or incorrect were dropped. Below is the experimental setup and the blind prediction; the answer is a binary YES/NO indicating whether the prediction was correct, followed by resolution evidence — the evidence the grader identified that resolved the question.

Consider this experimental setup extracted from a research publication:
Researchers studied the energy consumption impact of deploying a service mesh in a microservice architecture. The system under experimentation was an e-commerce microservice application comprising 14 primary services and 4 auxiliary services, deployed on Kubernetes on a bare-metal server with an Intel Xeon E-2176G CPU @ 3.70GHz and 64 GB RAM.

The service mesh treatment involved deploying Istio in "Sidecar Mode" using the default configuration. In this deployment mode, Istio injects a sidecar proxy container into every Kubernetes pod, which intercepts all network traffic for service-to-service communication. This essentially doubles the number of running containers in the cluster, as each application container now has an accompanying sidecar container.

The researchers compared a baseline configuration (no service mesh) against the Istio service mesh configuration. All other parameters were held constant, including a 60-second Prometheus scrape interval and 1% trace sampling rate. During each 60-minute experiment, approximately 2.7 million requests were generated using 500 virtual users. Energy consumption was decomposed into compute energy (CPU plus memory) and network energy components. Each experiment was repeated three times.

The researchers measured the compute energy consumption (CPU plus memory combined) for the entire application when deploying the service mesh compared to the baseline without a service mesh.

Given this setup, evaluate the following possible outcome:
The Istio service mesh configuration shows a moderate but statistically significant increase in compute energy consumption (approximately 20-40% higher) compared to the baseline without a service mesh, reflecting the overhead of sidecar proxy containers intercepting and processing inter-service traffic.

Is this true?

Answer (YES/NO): NO